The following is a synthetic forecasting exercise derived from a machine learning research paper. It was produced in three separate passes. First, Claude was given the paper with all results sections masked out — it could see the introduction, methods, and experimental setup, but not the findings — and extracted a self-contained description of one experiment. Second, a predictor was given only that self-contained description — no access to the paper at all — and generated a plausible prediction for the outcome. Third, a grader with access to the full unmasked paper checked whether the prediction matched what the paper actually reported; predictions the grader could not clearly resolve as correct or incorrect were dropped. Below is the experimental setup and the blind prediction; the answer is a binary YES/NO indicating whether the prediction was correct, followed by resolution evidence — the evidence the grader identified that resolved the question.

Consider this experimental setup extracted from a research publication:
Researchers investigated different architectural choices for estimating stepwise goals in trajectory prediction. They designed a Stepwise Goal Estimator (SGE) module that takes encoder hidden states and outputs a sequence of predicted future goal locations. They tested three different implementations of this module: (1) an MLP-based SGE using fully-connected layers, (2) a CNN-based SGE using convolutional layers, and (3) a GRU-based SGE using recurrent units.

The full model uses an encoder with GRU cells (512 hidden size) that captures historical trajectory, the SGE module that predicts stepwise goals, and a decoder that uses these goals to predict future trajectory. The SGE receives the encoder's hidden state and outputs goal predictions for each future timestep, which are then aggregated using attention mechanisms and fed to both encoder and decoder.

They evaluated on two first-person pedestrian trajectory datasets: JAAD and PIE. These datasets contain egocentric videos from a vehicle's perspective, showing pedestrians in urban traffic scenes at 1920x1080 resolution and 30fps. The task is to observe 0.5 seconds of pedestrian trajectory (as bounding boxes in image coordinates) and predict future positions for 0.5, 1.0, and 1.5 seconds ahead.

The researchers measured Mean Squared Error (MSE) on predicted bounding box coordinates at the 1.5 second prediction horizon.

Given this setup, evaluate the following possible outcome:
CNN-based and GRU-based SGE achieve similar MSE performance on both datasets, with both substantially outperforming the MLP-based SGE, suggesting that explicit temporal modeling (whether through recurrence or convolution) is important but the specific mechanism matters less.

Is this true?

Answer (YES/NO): NO